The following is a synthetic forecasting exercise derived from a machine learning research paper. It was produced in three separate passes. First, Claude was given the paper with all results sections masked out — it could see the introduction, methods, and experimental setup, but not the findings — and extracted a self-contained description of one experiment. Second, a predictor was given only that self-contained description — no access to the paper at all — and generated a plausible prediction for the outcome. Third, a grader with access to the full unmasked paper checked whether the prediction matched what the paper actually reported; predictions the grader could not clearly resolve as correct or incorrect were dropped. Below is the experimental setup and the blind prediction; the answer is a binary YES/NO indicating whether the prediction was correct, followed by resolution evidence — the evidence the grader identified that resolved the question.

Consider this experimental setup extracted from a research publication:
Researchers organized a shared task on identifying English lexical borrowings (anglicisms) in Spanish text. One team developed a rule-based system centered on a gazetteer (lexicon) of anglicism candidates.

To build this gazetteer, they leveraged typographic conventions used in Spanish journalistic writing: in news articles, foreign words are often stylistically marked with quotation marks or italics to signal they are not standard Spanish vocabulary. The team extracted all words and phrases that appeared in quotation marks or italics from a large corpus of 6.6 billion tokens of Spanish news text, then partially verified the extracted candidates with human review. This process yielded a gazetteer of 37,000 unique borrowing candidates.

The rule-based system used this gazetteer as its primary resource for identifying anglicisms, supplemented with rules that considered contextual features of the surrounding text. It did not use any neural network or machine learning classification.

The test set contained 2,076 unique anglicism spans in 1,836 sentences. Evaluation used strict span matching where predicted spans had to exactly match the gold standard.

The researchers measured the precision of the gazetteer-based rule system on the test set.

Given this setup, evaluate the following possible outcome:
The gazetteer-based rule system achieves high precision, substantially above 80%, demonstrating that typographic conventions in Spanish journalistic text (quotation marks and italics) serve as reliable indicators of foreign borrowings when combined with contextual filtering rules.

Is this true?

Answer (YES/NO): YES